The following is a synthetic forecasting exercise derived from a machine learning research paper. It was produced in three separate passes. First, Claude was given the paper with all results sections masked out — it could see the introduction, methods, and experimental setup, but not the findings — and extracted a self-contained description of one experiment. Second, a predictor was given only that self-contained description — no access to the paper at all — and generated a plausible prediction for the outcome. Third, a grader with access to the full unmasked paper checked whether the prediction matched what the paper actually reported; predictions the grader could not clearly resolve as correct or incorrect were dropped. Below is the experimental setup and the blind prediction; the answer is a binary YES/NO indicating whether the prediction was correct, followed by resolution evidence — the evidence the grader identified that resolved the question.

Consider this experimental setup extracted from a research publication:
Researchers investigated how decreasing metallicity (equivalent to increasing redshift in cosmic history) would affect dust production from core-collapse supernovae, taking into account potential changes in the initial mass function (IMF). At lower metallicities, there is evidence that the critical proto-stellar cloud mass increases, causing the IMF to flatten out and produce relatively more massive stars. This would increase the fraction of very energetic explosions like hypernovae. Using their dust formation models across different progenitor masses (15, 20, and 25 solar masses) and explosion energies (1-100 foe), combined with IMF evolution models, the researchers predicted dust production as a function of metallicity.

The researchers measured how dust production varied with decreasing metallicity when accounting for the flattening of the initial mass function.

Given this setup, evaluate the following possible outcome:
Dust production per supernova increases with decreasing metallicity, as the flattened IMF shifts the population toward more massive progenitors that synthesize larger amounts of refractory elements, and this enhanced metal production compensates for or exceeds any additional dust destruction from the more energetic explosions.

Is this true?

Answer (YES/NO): YES